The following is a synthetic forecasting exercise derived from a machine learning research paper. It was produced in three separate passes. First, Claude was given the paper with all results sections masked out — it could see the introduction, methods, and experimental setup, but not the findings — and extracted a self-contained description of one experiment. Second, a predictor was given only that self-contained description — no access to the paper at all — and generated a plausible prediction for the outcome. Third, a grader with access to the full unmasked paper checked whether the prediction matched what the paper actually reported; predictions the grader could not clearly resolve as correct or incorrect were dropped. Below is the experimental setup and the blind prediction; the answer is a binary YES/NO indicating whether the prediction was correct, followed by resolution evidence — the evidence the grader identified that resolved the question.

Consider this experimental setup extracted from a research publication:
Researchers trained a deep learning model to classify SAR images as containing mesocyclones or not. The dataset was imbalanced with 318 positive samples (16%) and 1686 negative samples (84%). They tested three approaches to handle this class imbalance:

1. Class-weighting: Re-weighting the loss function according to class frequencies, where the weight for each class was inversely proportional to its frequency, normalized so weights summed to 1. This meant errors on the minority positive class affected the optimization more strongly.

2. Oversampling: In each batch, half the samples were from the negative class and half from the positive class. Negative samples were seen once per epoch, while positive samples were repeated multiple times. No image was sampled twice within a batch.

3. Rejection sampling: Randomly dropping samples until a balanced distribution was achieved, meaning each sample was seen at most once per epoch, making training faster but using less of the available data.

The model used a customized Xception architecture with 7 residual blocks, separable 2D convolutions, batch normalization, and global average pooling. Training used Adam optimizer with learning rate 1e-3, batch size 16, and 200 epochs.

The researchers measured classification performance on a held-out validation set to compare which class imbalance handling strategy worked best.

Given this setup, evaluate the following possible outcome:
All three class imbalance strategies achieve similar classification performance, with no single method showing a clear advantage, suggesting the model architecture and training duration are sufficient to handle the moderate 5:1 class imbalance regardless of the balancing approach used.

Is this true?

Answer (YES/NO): NO